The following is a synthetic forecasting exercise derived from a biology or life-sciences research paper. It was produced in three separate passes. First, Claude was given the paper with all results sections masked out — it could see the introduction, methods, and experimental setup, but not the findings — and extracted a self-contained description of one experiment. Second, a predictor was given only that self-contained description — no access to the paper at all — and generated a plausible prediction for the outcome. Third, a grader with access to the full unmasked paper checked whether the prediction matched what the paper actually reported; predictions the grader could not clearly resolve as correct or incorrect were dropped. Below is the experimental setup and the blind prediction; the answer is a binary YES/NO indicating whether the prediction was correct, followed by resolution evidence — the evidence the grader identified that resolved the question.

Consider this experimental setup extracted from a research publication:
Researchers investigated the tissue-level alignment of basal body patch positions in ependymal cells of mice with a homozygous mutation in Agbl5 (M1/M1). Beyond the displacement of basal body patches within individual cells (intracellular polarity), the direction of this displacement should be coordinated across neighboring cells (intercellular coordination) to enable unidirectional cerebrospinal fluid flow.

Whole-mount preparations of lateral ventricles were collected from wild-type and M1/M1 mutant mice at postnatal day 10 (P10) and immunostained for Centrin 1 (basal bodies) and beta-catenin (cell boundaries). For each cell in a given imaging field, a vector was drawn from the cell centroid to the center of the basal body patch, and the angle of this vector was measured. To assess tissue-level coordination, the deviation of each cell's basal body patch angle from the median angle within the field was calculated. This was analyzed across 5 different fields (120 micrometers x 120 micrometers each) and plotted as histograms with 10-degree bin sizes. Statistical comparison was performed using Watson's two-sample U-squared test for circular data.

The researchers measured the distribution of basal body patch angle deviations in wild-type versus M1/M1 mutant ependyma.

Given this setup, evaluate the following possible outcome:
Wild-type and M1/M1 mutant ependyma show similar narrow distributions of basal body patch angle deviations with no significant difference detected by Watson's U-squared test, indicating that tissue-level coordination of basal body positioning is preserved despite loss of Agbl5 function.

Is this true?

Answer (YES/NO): NO